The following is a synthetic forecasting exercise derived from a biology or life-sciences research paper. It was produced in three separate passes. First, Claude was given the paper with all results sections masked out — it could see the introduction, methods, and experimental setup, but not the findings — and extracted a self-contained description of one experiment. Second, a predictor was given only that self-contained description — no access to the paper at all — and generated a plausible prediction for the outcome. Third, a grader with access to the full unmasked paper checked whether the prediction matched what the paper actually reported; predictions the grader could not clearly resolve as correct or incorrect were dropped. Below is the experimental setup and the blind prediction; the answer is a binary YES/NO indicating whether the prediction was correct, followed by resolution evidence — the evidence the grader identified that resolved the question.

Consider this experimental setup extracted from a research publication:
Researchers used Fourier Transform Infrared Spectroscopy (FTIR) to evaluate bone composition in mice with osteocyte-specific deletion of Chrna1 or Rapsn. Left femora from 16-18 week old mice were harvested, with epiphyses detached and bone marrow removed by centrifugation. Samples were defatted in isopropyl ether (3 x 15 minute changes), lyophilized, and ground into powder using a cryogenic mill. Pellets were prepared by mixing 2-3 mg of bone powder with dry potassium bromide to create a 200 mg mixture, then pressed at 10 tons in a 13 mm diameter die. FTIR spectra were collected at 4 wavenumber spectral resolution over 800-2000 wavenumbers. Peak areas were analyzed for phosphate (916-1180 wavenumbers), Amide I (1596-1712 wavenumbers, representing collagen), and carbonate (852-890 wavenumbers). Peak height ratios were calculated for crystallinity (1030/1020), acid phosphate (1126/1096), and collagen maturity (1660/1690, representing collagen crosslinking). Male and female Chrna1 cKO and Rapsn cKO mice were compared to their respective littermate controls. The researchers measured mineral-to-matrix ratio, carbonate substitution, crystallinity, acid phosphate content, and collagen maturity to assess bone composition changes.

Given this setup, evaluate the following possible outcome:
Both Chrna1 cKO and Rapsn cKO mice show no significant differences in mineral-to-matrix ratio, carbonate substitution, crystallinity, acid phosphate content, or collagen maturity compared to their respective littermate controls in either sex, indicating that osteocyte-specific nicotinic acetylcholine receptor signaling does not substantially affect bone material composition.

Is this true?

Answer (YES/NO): YES